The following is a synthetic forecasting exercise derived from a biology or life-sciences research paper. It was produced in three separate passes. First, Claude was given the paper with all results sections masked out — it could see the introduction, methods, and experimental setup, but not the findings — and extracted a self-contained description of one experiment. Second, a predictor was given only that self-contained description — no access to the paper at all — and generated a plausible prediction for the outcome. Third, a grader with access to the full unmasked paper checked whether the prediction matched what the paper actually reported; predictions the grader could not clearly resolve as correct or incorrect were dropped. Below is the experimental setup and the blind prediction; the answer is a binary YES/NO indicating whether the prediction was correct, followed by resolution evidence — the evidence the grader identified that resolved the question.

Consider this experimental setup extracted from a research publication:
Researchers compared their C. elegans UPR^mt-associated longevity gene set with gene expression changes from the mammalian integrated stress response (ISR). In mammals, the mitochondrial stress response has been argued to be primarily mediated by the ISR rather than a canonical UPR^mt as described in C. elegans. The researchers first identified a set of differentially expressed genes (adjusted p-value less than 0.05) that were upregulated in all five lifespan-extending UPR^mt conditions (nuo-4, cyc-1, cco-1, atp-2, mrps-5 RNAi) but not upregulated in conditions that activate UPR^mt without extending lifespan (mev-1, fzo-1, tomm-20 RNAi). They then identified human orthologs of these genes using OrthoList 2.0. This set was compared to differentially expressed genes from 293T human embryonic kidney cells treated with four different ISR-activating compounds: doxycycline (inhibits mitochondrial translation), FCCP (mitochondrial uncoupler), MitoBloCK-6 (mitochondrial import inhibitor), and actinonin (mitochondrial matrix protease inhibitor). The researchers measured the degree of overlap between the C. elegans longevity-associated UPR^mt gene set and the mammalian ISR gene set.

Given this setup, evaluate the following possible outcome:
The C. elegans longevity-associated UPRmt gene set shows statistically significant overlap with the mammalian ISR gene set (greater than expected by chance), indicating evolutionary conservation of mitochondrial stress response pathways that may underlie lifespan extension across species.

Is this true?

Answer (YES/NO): NO